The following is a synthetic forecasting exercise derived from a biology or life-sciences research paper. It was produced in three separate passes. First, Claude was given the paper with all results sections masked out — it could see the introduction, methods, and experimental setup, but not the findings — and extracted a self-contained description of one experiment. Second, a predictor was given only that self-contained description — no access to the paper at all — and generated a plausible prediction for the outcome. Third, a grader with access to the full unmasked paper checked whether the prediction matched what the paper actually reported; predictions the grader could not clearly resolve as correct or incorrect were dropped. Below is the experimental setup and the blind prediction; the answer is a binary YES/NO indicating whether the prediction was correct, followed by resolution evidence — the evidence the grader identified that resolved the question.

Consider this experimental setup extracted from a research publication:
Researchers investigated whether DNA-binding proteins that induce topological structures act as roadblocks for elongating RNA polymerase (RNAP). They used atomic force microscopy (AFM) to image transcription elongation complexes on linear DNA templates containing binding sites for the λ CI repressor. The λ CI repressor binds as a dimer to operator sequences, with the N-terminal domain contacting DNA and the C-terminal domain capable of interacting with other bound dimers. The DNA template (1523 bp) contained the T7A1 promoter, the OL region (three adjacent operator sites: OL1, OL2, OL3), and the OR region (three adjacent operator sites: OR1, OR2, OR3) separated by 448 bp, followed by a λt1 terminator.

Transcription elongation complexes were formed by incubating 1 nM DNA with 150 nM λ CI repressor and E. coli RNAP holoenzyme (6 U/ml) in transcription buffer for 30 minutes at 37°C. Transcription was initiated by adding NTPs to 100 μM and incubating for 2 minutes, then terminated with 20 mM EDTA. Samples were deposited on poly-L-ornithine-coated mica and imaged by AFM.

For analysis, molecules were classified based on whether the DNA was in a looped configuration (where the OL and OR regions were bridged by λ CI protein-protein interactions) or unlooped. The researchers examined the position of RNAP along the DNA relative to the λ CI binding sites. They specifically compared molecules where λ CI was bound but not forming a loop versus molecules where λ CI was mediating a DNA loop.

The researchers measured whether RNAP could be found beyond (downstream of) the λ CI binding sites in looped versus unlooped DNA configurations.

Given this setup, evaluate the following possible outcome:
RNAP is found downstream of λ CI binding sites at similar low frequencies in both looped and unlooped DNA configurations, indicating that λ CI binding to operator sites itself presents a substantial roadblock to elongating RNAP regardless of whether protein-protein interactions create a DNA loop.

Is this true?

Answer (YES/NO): NO